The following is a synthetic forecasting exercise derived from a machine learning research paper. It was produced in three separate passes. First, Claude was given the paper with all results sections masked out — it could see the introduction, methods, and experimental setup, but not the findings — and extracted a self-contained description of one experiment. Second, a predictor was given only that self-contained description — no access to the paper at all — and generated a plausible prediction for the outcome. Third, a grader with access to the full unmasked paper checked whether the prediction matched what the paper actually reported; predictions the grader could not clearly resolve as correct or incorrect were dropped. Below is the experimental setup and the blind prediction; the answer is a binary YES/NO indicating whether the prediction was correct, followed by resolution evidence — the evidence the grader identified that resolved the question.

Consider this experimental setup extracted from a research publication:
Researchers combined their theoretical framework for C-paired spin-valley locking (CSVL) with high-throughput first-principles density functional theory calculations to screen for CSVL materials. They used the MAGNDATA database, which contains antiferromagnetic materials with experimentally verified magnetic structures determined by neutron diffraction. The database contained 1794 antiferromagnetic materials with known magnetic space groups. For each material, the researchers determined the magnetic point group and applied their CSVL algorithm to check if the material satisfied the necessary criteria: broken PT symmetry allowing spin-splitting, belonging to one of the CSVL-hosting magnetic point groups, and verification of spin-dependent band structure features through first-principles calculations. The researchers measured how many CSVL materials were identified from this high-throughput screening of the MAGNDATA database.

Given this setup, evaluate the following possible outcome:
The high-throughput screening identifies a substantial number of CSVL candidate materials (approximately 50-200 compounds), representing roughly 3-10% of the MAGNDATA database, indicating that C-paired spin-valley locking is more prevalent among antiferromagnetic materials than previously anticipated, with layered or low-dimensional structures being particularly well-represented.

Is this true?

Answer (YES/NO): NO